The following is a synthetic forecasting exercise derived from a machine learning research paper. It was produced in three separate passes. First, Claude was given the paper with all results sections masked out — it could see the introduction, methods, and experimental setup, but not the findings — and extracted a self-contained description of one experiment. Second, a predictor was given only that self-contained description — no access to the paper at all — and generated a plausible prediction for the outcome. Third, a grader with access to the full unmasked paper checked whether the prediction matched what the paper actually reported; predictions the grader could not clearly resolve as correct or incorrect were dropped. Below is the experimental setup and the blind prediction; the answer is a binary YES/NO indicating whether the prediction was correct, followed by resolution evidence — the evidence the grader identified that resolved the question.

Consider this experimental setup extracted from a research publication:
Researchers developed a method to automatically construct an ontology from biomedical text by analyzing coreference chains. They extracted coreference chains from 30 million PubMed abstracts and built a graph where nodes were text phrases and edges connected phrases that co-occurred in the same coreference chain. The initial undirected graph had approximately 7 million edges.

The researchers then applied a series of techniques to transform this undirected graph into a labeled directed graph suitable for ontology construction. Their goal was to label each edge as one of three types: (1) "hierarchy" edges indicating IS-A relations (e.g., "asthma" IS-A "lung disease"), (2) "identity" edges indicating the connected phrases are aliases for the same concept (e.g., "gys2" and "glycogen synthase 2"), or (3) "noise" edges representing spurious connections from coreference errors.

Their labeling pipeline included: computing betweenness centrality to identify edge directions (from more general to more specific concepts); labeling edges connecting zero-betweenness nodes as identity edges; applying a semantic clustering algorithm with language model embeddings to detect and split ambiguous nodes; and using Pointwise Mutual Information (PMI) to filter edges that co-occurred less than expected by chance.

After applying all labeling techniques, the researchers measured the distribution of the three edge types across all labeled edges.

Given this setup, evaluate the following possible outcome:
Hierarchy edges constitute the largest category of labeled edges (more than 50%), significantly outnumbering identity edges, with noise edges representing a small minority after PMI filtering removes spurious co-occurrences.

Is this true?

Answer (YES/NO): YES